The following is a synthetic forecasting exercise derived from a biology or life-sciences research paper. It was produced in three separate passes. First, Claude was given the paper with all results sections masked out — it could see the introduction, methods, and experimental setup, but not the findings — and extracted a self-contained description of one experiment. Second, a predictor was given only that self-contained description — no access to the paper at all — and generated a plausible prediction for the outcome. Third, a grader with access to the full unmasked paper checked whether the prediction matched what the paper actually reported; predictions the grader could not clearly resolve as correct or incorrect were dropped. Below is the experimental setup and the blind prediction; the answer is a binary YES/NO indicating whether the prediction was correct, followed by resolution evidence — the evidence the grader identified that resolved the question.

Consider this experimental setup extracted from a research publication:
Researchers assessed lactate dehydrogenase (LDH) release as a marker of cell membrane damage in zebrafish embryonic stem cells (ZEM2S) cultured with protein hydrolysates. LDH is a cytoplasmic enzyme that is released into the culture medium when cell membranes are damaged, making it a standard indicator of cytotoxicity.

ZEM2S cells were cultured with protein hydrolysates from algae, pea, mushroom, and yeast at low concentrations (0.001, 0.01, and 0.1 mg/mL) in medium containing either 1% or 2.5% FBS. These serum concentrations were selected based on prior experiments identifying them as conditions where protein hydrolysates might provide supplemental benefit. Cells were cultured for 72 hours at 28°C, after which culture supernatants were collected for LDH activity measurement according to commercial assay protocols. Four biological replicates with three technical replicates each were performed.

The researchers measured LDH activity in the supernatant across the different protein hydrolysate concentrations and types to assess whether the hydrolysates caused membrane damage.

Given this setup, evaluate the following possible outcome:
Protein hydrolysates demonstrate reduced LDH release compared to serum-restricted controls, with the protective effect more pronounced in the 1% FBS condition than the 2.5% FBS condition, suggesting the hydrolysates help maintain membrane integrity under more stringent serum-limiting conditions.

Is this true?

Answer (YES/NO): NO